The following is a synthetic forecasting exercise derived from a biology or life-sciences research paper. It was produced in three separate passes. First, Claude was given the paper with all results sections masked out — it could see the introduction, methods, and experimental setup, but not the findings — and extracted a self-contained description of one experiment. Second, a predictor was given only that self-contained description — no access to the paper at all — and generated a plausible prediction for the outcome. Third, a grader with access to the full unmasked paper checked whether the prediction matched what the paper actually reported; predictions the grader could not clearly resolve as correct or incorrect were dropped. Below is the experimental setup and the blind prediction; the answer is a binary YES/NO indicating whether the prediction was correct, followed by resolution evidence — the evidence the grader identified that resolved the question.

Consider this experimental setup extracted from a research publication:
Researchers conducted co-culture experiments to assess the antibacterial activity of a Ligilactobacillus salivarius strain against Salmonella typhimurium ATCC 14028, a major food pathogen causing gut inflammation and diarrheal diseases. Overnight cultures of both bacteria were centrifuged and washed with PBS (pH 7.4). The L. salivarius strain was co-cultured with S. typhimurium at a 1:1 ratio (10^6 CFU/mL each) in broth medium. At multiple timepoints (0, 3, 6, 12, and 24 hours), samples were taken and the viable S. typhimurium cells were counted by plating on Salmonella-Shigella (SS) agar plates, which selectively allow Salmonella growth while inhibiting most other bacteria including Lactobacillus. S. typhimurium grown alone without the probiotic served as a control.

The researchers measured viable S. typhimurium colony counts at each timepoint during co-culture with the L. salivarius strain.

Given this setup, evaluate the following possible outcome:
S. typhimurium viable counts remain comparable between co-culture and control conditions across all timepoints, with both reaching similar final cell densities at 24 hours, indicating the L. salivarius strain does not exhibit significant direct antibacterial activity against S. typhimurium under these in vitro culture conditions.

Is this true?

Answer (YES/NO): NO